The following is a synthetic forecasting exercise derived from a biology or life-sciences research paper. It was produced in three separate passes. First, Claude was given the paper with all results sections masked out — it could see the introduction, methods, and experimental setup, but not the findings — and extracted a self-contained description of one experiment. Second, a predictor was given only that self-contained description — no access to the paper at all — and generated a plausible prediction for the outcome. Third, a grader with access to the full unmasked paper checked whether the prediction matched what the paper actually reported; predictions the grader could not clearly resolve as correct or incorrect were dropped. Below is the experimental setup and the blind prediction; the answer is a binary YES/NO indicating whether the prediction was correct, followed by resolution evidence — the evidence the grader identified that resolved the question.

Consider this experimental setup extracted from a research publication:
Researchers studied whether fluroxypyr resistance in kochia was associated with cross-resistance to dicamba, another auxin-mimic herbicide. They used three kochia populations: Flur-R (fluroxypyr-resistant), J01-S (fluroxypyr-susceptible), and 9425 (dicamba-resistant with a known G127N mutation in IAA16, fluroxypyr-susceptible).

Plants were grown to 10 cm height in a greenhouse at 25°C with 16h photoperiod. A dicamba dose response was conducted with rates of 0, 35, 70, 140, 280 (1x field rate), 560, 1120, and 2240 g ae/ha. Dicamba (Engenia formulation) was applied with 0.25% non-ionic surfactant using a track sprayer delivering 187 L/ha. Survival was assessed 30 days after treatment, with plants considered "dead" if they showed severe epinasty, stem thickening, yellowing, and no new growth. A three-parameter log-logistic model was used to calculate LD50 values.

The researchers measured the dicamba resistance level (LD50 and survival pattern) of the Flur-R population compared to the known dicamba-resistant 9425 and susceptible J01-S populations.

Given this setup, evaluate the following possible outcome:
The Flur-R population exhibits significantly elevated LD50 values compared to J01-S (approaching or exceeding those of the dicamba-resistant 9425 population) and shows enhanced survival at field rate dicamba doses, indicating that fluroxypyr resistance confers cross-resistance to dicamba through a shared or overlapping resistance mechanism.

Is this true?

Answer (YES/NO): NO